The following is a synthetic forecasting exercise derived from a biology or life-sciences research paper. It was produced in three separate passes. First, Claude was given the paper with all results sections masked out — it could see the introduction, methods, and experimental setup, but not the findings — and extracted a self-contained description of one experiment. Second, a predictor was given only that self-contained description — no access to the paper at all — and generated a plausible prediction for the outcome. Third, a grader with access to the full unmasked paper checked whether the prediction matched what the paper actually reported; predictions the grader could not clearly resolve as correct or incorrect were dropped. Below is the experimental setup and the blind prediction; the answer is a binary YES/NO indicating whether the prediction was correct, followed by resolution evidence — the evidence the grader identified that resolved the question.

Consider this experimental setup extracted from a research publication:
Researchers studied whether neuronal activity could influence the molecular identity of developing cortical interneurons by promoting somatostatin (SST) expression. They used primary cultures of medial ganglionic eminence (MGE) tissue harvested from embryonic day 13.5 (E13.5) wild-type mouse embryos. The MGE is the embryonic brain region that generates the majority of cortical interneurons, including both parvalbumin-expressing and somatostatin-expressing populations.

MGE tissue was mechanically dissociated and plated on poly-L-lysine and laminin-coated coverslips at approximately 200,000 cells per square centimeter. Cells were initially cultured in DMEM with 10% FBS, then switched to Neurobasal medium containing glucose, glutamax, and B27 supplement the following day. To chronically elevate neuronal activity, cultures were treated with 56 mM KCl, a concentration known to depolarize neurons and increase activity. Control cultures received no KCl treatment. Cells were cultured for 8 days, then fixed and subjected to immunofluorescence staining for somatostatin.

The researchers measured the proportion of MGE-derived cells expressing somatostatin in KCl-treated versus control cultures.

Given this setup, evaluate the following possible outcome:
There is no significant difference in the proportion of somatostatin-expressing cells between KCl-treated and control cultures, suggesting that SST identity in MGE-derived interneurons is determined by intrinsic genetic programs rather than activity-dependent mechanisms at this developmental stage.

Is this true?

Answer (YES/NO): NO